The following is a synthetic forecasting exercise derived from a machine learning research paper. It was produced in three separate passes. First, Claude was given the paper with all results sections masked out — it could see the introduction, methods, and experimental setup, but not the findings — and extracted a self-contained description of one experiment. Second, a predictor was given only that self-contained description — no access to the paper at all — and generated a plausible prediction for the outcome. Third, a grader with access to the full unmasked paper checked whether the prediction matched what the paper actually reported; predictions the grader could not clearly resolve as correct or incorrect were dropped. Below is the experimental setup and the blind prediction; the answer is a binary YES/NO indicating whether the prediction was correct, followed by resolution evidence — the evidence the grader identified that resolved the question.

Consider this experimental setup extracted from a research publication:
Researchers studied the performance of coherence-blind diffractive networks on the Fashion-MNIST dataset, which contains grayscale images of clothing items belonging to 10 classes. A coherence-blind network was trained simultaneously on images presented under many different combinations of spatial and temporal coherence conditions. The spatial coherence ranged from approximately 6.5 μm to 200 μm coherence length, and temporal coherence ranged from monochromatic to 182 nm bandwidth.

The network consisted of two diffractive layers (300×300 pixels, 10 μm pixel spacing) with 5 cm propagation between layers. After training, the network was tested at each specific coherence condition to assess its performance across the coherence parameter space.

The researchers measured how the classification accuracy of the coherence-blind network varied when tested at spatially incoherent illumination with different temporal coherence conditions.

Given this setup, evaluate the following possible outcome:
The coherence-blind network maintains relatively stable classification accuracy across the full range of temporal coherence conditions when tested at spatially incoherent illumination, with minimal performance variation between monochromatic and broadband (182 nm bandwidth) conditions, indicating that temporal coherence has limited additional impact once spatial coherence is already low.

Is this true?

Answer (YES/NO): NO